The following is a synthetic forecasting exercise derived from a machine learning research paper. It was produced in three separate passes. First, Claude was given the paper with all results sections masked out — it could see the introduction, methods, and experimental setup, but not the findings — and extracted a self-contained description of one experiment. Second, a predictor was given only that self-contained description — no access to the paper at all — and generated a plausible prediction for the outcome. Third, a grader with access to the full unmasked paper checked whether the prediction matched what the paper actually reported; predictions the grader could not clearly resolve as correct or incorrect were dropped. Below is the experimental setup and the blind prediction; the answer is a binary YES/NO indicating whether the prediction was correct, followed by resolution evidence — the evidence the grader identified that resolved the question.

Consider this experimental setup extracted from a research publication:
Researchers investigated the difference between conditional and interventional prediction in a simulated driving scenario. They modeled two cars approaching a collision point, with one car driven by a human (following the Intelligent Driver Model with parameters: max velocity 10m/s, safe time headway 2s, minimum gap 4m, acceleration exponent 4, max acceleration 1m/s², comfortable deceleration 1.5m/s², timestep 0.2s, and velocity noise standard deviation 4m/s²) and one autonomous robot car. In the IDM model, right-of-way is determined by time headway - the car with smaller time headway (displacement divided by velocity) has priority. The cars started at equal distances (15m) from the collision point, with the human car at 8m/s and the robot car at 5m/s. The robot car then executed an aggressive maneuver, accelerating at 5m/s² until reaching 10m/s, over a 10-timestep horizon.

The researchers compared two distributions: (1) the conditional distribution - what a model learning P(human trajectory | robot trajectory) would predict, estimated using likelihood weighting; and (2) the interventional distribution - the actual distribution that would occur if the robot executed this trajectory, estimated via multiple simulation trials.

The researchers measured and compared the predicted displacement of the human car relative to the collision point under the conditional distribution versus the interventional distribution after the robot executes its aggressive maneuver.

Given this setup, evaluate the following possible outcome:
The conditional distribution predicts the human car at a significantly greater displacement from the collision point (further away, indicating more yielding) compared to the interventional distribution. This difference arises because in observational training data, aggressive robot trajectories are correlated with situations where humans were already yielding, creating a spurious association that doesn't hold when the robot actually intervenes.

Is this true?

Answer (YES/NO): YES